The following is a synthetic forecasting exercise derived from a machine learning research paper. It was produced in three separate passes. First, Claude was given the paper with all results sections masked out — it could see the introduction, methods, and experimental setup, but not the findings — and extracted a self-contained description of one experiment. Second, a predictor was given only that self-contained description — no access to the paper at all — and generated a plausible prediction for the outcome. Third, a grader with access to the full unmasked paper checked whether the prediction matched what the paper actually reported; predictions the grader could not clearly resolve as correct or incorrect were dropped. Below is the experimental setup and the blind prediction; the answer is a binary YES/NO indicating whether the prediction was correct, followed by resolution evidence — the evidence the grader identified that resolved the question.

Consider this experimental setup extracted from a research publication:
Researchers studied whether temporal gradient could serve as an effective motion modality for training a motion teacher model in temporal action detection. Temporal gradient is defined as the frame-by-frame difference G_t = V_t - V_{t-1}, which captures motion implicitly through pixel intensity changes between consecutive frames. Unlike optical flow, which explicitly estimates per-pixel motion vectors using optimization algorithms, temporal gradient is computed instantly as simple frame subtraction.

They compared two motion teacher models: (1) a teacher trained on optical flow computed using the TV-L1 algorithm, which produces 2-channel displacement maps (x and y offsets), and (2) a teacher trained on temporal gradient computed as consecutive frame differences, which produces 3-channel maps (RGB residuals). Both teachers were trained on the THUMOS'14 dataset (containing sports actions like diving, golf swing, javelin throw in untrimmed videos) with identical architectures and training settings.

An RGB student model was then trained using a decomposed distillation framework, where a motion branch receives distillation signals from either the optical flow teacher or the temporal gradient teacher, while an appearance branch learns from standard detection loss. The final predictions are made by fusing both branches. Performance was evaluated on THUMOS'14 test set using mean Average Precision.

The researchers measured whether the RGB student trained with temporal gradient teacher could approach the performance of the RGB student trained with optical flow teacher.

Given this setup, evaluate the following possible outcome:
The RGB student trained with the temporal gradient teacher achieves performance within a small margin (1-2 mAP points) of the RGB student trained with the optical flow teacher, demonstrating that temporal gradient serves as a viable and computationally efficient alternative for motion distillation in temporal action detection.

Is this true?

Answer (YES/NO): NO